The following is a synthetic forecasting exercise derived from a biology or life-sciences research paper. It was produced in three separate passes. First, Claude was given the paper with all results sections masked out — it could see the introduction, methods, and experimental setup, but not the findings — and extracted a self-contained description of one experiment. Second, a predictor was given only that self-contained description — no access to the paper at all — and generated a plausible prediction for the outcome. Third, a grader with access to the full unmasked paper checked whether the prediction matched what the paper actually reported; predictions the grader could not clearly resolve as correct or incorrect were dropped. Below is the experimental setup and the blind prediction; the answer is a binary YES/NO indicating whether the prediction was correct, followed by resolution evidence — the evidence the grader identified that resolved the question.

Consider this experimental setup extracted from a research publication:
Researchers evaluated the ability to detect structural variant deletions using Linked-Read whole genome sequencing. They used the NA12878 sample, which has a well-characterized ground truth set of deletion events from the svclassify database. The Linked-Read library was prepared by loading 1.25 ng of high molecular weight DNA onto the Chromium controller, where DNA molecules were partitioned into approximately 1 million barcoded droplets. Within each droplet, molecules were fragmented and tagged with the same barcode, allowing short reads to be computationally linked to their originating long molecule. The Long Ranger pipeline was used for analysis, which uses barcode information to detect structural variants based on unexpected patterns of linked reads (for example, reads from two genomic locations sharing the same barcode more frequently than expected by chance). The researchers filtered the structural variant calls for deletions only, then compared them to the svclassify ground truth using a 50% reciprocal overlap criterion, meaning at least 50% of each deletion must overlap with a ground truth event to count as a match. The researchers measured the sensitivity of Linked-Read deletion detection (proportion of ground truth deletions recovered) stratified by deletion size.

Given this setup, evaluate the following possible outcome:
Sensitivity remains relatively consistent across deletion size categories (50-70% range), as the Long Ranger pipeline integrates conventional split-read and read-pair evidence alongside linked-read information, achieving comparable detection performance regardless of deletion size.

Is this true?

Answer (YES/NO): NO